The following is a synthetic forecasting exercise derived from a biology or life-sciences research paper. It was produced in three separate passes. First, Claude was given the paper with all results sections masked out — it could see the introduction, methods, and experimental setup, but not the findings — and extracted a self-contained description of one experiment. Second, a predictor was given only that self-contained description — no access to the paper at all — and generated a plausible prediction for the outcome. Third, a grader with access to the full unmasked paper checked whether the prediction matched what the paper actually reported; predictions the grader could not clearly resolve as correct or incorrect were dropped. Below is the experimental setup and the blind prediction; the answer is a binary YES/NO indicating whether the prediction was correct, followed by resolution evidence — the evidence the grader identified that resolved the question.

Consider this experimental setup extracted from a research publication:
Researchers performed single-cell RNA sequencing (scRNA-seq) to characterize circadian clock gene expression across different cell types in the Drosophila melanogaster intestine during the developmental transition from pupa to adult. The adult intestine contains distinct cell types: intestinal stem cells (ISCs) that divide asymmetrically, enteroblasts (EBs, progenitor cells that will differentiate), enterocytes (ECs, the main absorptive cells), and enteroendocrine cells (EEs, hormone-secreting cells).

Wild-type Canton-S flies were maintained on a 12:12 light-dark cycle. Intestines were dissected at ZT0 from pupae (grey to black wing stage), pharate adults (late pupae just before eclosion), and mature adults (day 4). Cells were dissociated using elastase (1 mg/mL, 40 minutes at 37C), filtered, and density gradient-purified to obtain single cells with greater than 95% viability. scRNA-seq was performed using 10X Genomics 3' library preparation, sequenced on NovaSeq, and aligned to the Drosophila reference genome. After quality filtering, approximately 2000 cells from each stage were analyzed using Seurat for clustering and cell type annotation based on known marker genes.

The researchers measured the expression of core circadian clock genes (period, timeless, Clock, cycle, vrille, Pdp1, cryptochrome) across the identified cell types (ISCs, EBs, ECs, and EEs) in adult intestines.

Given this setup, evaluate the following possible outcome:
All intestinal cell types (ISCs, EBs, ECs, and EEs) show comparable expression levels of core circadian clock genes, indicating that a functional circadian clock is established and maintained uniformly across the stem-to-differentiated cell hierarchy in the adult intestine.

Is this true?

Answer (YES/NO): NO